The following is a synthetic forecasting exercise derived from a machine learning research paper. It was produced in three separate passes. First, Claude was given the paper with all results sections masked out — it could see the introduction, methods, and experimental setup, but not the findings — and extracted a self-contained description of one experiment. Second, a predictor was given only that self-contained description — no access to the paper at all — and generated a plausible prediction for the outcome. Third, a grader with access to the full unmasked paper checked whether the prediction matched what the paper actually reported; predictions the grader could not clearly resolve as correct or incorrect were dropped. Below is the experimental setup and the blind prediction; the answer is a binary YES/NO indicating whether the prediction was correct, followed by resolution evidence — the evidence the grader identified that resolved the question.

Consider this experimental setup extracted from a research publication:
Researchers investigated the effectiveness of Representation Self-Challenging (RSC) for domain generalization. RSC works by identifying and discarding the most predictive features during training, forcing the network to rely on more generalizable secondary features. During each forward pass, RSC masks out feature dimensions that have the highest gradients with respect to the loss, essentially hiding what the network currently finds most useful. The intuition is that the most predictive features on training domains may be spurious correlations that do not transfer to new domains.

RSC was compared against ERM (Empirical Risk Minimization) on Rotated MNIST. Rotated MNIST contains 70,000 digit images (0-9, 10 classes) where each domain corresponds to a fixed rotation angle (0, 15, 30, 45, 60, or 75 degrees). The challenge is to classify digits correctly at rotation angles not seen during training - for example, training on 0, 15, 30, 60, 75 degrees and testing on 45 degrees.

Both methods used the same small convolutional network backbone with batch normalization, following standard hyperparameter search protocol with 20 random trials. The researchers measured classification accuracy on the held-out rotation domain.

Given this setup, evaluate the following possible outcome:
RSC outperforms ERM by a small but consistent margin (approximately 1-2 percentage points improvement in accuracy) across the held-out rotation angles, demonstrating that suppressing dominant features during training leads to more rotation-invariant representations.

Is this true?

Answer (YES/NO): NO